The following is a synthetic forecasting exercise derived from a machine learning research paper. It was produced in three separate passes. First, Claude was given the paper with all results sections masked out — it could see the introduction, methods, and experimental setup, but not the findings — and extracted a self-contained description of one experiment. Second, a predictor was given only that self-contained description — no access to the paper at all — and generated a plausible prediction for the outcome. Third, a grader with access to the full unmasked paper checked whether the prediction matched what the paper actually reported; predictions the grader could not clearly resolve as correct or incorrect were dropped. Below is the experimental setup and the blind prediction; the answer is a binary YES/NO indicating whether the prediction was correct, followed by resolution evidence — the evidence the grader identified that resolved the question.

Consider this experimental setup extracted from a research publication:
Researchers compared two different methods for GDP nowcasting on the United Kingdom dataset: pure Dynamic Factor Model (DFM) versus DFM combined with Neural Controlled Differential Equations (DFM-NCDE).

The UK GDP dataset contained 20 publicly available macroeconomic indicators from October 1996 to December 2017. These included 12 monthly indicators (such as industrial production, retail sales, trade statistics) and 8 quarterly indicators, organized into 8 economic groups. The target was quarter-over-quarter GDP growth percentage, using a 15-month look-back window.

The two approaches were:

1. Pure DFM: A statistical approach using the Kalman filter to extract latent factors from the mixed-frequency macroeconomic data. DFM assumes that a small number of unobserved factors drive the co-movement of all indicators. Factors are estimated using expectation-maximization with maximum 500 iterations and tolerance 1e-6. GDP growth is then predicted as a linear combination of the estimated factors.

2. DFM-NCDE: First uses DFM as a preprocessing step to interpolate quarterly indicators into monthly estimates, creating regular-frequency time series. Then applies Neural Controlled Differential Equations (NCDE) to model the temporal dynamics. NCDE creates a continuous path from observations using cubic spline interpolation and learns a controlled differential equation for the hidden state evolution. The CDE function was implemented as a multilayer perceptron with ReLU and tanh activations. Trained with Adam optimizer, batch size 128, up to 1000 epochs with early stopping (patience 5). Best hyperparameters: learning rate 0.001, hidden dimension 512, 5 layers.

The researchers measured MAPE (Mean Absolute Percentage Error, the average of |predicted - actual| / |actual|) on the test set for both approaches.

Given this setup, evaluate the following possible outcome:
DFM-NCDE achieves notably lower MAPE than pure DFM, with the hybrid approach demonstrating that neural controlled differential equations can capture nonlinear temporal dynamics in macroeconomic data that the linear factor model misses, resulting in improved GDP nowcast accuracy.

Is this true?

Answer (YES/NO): YES